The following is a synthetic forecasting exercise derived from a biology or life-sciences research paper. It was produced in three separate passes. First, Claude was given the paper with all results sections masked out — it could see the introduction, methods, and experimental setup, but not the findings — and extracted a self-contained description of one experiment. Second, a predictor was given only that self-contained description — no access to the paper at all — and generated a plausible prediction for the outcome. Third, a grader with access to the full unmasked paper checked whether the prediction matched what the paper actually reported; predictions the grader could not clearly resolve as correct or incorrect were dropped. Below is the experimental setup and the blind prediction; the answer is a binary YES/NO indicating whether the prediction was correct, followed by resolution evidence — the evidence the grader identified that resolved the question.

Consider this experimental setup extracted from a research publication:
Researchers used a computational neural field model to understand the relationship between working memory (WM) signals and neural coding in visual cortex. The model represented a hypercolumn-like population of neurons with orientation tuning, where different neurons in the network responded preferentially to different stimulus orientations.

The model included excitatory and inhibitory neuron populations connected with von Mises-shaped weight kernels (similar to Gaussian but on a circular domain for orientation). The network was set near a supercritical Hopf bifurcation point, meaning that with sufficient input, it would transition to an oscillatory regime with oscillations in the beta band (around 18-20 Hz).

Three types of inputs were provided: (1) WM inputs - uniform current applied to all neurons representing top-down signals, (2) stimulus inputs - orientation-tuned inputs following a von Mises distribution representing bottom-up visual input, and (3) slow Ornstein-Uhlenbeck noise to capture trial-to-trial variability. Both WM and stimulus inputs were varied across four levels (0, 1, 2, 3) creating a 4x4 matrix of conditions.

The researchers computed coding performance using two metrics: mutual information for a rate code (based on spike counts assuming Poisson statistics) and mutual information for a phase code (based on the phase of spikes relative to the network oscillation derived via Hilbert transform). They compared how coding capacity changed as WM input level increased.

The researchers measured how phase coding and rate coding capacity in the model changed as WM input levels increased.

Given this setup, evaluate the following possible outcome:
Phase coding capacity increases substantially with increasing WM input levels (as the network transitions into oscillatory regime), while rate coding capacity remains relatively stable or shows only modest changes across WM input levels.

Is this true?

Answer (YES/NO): NO